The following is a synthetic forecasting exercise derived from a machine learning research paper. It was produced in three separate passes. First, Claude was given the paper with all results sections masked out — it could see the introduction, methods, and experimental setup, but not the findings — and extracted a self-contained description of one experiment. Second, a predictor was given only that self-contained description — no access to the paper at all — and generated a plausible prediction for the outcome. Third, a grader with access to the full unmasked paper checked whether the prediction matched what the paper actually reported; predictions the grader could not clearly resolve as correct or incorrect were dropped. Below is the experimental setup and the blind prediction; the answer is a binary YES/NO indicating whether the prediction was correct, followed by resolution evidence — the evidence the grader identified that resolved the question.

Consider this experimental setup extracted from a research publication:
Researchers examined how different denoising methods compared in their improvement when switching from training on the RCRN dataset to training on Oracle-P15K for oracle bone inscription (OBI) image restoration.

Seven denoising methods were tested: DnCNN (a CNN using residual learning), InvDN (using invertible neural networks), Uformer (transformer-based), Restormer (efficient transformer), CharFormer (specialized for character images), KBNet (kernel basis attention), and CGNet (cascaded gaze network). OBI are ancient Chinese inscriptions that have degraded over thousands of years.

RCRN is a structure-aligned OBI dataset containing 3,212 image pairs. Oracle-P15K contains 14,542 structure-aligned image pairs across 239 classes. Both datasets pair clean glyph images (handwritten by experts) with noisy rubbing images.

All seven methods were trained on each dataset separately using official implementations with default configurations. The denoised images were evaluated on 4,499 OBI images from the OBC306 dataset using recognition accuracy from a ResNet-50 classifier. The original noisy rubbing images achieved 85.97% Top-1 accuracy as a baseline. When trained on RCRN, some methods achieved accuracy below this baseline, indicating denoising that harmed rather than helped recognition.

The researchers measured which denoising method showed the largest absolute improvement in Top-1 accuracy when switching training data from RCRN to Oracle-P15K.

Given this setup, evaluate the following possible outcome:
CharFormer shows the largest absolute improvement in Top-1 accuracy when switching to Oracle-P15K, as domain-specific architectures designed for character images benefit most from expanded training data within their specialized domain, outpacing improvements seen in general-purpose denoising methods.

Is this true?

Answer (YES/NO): NO